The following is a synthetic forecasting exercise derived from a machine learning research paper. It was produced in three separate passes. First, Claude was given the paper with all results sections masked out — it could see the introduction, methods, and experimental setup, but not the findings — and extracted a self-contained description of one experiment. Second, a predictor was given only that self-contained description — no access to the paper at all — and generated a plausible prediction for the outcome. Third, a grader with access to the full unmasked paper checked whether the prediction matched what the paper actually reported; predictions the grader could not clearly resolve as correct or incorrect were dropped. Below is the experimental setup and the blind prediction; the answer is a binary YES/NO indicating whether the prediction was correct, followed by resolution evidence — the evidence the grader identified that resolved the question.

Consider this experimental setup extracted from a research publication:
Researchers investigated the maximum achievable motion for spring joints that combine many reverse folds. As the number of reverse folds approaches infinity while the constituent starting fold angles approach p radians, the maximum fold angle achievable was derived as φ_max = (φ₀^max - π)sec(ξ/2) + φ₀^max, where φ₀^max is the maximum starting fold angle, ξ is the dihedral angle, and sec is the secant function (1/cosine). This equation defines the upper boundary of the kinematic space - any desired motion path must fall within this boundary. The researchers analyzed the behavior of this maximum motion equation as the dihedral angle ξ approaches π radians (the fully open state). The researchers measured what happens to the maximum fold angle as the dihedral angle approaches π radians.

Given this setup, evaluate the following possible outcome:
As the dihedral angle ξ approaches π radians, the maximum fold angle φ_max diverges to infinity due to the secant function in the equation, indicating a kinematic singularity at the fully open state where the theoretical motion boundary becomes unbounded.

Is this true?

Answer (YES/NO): NO